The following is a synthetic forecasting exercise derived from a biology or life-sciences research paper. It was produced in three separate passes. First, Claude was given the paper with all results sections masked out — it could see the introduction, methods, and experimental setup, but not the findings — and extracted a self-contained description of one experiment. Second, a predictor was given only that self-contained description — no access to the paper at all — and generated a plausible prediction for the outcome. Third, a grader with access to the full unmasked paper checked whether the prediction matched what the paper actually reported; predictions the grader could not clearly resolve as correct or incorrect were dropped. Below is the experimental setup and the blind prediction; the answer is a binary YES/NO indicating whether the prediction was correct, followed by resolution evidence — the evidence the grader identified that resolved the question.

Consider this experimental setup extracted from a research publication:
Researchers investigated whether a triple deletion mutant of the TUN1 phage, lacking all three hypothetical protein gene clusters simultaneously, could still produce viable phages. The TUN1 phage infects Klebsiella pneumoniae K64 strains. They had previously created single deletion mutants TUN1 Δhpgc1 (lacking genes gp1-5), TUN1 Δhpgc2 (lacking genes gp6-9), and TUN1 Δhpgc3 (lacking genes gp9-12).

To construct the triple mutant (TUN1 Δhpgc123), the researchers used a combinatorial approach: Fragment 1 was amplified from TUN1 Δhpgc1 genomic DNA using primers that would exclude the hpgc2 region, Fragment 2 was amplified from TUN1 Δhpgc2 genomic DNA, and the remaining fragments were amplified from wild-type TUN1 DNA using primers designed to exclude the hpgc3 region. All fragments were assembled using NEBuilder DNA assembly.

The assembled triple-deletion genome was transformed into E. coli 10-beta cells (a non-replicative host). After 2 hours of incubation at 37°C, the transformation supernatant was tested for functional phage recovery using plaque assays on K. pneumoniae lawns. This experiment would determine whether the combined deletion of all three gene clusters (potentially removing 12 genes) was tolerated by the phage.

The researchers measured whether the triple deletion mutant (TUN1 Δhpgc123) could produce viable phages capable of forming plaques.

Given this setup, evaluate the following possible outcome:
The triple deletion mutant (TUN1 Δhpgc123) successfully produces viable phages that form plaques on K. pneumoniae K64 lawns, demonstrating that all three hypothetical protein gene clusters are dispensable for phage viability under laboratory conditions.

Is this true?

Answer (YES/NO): YES